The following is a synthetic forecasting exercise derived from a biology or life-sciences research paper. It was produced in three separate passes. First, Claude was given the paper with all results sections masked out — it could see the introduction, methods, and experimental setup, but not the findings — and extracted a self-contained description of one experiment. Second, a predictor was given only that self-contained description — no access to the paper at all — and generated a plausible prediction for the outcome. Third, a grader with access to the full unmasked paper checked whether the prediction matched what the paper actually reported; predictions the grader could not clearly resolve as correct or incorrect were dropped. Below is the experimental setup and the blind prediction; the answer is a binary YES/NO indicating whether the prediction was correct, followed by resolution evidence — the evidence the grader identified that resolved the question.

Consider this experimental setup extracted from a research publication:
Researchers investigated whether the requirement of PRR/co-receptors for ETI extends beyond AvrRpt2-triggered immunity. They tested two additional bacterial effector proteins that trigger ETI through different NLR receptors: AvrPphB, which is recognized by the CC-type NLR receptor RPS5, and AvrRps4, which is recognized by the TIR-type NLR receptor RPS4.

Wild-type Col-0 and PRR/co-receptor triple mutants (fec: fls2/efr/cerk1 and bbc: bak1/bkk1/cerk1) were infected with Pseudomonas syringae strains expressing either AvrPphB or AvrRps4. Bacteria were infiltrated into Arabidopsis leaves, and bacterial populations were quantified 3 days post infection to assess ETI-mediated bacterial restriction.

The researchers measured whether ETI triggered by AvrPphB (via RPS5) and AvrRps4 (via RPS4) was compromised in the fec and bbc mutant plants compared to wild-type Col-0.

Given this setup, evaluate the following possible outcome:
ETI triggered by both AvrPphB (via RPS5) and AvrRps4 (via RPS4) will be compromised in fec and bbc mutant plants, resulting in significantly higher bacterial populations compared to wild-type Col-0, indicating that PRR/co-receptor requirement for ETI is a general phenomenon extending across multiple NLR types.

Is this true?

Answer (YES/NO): YES